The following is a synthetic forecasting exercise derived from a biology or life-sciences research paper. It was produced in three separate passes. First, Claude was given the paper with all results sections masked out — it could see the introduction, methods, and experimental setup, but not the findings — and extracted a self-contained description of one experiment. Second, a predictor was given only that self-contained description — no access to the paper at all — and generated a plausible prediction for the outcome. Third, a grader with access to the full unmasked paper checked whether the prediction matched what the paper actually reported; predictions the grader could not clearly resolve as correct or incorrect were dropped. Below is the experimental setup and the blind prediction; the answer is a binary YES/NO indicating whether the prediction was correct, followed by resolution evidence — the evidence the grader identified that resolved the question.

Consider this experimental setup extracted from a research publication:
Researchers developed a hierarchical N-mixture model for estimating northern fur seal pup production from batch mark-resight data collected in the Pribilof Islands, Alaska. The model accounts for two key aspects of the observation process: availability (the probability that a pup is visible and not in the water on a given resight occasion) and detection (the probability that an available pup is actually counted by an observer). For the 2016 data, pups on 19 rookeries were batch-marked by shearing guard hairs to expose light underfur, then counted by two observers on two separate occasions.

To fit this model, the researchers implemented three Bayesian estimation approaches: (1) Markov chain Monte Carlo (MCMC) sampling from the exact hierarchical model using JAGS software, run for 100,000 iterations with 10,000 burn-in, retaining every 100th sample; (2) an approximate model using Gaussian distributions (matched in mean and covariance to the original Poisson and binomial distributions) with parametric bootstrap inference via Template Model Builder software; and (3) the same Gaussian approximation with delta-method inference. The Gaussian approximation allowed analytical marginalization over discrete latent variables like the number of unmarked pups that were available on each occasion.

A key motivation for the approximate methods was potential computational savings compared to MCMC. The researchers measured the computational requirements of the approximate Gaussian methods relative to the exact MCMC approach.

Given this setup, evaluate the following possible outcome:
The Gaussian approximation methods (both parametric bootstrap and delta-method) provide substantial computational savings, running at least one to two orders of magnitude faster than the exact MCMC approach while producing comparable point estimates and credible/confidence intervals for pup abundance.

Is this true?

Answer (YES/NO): NO